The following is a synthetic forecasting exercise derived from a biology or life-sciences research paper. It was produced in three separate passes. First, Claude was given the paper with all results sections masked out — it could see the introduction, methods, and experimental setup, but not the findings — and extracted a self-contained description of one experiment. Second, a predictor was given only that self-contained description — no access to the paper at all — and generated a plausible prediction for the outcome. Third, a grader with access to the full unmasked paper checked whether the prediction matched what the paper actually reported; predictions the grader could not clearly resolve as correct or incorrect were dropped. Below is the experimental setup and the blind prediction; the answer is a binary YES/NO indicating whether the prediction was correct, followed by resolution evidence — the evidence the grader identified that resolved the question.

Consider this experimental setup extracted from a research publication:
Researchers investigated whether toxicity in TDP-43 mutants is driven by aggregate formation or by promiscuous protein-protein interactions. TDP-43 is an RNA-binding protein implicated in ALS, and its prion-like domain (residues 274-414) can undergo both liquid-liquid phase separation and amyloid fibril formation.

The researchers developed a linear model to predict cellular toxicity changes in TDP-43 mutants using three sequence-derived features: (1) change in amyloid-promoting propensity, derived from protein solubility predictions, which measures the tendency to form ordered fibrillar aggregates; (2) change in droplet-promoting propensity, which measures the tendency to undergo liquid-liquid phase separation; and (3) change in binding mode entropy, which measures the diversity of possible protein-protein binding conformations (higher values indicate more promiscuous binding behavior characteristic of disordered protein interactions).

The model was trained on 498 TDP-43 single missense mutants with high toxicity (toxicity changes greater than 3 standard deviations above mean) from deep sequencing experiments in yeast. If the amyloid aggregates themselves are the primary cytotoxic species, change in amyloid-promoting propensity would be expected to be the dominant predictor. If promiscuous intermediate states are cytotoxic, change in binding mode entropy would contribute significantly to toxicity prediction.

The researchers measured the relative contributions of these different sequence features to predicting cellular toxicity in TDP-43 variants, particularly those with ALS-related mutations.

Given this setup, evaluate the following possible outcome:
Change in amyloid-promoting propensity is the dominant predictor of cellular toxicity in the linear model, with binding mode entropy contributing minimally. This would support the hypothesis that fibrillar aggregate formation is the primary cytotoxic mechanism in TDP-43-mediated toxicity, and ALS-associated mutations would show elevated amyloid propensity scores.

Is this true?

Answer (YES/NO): NO